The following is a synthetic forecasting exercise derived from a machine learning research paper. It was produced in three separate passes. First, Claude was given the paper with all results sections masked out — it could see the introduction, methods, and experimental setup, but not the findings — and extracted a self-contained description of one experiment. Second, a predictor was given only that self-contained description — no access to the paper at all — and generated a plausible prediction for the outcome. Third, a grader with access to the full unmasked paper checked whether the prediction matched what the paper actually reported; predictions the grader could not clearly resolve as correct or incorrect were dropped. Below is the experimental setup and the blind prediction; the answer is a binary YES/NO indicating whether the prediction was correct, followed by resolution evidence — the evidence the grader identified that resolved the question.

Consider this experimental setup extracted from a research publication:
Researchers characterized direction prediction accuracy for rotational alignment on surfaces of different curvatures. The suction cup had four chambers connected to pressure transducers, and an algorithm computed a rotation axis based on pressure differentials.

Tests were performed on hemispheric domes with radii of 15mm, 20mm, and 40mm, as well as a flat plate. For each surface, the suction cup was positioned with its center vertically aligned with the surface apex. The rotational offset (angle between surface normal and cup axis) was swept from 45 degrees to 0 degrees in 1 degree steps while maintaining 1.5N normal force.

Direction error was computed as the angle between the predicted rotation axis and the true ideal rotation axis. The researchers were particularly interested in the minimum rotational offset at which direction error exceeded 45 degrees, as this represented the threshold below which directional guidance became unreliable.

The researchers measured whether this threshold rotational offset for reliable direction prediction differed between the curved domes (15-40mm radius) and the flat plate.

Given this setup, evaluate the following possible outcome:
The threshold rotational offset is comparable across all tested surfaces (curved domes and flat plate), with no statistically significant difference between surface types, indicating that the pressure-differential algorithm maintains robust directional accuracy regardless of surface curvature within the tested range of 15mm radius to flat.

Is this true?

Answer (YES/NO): NO